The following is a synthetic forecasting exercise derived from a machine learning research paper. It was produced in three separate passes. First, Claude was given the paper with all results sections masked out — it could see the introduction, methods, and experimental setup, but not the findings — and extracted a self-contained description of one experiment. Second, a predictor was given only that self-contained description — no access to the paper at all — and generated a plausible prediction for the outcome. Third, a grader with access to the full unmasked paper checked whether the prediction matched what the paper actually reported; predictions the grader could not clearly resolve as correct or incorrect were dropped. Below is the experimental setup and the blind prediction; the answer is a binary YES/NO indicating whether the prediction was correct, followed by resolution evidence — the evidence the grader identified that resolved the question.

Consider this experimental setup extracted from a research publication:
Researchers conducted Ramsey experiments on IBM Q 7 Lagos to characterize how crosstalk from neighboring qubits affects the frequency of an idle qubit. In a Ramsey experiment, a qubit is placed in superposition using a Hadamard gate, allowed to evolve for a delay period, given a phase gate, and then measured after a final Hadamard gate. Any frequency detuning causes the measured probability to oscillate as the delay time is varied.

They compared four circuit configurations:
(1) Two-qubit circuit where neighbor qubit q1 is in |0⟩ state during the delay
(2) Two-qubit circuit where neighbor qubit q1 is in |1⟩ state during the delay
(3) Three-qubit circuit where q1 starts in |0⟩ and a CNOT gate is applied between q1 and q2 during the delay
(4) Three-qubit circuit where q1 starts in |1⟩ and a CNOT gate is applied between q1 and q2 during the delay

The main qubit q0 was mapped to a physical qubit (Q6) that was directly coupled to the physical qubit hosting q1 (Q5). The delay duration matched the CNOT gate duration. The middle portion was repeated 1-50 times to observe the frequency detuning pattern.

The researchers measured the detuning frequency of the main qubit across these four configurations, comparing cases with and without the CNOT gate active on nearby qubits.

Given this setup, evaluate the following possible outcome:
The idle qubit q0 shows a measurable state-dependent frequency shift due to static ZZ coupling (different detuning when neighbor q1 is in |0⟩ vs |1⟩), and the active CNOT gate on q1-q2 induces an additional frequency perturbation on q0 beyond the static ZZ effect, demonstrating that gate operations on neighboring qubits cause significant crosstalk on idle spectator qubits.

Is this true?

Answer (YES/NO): YES